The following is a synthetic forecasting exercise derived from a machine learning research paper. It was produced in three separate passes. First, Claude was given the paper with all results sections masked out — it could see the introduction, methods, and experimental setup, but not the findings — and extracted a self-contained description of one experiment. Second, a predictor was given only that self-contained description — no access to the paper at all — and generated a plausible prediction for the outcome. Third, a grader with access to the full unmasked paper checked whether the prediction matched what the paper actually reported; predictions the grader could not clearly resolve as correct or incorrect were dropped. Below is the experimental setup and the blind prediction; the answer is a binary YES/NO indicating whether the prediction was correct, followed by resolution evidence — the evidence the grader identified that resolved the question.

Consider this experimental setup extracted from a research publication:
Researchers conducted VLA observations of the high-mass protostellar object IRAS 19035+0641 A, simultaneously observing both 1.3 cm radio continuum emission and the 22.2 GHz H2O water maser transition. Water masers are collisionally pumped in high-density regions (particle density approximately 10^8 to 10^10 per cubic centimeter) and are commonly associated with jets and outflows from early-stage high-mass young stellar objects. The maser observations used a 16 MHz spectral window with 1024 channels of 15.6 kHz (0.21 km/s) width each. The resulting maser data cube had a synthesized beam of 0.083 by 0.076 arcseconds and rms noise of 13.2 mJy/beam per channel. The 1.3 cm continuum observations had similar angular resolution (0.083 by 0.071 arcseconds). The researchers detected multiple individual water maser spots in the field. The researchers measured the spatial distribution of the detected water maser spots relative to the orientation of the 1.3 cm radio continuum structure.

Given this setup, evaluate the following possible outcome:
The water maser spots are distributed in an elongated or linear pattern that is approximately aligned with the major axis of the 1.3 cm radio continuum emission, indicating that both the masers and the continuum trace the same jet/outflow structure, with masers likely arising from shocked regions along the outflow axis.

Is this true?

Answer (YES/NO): YES